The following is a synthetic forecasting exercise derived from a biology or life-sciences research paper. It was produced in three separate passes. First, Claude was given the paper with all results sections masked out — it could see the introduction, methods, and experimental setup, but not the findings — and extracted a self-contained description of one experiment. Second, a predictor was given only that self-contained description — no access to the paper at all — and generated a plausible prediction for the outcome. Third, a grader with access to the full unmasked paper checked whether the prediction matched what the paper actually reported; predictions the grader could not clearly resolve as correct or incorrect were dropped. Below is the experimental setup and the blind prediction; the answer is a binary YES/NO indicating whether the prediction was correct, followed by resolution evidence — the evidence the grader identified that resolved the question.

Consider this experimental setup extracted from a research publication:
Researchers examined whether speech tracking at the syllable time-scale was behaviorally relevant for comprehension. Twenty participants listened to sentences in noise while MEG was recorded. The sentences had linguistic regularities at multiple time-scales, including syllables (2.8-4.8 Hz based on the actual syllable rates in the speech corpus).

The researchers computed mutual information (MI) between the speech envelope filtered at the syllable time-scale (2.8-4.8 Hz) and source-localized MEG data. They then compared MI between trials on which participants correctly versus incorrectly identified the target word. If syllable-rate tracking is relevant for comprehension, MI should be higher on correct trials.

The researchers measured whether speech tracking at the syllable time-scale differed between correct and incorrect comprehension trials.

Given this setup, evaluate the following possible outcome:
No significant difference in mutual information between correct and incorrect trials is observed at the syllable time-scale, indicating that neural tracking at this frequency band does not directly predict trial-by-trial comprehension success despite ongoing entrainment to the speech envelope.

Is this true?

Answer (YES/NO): YES